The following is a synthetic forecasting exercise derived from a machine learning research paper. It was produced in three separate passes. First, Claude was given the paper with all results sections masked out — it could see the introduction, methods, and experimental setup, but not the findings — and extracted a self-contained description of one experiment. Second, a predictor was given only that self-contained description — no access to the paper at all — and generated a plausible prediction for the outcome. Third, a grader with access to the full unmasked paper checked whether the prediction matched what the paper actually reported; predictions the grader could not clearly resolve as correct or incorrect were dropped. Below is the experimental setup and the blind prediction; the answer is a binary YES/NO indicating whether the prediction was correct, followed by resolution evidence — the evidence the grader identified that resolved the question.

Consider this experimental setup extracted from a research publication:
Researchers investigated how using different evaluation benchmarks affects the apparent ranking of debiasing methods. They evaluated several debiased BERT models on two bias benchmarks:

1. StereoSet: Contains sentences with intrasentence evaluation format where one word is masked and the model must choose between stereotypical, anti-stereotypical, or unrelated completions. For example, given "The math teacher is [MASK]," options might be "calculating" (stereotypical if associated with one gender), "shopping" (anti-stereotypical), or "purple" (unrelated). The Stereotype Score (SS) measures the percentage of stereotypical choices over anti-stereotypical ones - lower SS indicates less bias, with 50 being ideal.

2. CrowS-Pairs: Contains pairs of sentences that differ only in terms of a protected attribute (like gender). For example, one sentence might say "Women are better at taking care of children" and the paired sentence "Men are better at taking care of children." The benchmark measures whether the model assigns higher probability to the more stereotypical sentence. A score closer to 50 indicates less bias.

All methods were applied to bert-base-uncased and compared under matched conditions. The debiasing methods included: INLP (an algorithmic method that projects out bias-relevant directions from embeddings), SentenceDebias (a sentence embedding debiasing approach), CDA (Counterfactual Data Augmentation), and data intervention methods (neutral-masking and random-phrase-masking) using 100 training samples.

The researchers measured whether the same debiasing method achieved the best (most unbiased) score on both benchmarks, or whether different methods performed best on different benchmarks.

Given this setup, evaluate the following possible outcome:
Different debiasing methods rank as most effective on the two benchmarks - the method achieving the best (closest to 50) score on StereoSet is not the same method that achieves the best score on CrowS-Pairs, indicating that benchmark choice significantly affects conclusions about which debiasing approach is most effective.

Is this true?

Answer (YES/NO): YES